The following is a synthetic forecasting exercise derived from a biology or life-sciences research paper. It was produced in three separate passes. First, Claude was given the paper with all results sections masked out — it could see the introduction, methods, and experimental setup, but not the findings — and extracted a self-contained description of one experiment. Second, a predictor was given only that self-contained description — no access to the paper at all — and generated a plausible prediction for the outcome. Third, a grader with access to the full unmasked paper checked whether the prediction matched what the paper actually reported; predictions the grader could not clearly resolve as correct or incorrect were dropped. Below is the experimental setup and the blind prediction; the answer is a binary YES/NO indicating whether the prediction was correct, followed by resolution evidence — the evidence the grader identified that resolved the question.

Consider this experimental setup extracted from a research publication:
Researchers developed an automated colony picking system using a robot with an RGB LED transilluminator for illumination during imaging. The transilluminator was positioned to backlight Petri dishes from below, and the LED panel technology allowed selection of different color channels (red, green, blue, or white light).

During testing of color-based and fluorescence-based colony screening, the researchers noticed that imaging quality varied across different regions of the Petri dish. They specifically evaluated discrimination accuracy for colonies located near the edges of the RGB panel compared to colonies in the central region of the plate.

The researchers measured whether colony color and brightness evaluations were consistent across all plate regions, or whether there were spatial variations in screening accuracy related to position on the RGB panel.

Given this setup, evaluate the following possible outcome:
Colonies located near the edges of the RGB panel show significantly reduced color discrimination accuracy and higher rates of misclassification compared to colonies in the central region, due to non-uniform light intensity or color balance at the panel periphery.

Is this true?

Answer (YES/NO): YES